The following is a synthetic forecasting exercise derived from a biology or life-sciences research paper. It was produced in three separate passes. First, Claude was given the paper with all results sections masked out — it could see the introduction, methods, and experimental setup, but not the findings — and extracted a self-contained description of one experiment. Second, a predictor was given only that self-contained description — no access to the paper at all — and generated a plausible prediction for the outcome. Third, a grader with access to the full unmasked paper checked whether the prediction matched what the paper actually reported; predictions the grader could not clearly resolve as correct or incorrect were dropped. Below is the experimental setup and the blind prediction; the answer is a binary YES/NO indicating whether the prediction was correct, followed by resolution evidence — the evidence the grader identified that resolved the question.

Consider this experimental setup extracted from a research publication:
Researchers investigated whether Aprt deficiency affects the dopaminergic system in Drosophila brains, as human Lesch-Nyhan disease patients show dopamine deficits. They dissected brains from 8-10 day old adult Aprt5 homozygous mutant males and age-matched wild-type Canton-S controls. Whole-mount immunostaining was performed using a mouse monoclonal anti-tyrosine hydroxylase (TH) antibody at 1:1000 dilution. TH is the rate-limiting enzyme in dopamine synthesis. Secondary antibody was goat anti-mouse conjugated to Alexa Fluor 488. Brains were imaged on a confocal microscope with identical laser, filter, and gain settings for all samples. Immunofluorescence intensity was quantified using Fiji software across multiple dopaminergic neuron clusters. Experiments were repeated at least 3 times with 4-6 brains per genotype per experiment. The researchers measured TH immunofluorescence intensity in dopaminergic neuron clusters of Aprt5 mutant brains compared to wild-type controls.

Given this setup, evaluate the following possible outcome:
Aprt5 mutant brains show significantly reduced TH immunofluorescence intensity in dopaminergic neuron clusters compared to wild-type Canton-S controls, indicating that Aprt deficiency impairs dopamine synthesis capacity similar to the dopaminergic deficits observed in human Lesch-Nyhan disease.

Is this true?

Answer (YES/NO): NO